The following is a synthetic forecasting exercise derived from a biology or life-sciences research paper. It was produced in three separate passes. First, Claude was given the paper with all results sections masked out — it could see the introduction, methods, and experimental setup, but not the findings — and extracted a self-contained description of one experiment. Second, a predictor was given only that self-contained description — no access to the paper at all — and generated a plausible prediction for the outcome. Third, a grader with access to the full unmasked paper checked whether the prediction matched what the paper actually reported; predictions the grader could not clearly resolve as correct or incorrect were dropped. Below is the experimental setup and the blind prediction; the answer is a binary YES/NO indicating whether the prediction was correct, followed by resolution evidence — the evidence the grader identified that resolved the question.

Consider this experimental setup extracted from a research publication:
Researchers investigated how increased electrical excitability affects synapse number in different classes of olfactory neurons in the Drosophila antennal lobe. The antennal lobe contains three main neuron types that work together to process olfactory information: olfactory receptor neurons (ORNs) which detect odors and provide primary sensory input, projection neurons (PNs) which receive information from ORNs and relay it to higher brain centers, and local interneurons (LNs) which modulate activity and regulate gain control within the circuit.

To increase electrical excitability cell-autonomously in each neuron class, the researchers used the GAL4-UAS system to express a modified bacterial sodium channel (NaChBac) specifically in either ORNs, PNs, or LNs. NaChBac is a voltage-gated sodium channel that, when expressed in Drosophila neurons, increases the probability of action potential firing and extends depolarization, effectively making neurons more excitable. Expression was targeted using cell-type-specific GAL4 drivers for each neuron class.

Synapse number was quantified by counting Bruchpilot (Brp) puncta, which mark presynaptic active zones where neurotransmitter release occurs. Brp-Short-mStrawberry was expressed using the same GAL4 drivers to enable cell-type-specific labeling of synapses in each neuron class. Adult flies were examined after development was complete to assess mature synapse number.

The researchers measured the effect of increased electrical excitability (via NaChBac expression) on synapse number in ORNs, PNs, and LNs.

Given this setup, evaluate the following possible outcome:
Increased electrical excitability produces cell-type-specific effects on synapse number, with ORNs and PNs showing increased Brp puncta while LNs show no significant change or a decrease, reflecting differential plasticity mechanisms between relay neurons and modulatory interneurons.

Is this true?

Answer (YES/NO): NO